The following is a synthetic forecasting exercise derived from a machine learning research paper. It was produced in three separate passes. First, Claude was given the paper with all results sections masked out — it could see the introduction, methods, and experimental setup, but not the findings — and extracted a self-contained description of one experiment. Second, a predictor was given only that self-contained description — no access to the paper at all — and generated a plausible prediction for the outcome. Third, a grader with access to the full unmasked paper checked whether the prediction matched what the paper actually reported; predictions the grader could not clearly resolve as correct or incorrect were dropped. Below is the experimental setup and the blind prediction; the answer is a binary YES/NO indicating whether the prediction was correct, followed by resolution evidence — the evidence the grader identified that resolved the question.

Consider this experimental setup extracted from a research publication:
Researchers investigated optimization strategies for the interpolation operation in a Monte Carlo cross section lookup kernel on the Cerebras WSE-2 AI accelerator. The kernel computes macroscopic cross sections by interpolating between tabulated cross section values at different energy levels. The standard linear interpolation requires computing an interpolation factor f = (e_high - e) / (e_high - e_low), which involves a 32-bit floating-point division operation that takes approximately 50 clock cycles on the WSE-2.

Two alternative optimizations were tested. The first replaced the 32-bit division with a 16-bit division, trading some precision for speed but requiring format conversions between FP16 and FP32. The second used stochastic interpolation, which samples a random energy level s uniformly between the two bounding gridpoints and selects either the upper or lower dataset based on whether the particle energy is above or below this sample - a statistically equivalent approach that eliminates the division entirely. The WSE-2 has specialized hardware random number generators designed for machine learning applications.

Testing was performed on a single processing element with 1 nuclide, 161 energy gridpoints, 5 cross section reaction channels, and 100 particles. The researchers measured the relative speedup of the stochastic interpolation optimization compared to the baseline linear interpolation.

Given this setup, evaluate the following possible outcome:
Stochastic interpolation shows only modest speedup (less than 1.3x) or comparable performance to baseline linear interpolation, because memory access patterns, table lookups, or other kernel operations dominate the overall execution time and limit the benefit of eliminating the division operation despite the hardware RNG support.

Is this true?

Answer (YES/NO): NO